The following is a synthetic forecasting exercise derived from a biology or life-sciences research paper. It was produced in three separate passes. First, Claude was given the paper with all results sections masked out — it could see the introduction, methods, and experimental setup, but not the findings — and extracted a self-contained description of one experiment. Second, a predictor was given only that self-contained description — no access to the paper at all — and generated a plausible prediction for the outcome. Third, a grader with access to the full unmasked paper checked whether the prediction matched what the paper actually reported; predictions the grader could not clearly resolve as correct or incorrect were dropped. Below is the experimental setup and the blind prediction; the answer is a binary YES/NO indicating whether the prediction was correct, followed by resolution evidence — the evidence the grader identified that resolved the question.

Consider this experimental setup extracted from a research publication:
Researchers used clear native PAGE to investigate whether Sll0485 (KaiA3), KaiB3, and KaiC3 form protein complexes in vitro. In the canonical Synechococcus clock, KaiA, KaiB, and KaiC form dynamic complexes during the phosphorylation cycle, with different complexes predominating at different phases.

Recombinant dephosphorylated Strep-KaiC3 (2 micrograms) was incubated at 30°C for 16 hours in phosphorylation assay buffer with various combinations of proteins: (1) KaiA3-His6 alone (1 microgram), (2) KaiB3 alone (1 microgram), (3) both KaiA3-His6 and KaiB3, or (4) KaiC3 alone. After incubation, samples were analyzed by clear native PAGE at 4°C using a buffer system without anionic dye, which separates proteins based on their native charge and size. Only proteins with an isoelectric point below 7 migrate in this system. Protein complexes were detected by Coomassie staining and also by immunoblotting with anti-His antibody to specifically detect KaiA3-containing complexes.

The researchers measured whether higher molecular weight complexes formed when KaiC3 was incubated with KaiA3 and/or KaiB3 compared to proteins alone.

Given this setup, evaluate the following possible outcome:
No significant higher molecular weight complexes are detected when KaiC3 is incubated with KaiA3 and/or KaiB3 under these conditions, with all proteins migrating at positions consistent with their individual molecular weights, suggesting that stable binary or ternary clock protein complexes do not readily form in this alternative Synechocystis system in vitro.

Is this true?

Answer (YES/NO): NO